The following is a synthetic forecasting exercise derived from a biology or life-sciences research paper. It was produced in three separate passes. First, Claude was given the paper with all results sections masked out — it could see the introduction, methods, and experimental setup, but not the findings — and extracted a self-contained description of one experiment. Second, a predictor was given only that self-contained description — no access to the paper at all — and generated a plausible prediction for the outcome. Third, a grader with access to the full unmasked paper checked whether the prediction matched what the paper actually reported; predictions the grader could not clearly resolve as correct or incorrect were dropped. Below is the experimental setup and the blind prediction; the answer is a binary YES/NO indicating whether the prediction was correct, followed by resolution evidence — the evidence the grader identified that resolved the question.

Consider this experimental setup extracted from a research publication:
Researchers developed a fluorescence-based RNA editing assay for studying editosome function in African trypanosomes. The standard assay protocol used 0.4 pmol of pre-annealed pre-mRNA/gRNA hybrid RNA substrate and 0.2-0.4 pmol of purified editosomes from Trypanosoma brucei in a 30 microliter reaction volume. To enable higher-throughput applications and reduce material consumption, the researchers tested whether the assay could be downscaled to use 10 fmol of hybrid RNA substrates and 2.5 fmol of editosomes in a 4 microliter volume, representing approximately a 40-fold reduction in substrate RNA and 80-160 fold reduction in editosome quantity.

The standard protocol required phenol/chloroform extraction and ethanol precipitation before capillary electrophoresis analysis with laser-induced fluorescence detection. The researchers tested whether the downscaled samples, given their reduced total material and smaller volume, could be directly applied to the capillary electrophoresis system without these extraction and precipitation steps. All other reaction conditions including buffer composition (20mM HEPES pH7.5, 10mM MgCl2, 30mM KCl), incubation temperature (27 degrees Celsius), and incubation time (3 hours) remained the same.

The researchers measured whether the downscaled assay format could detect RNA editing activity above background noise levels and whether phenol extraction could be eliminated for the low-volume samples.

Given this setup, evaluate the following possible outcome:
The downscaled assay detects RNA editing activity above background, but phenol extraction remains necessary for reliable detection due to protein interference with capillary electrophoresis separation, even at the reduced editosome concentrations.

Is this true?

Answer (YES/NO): NO